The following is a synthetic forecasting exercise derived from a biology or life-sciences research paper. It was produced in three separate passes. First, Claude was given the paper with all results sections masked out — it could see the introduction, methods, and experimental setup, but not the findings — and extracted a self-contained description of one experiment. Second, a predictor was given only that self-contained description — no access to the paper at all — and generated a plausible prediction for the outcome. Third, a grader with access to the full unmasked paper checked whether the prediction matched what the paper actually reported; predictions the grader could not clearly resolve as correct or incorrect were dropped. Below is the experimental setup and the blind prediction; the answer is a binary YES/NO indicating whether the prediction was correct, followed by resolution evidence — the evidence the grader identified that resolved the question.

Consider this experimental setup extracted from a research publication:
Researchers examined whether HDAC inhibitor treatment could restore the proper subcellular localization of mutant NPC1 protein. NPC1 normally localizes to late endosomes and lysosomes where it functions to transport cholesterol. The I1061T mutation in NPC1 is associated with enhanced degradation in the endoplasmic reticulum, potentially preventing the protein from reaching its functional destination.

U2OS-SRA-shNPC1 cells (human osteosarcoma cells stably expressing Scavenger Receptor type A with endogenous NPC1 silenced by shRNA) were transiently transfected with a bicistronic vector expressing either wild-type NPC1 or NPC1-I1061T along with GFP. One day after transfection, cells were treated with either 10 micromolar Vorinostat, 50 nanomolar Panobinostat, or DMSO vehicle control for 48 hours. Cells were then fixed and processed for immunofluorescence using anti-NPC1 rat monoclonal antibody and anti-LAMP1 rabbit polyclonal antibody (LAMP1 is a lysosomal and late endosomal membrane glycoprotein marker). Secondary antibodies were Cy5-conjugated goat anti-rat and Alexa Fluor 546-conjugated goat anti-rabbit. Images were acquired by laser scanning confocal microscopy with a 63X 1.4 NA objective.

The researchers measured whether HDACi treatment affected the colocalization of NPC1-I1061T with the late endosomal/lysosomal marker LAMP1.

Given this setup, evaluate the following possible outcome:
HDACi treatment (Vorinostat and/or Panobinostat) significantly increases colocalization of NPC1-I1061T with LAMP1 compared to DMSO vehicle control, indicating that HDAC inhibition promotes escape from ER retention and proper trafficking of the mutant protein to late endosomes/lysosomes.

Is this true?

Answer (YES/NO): YES